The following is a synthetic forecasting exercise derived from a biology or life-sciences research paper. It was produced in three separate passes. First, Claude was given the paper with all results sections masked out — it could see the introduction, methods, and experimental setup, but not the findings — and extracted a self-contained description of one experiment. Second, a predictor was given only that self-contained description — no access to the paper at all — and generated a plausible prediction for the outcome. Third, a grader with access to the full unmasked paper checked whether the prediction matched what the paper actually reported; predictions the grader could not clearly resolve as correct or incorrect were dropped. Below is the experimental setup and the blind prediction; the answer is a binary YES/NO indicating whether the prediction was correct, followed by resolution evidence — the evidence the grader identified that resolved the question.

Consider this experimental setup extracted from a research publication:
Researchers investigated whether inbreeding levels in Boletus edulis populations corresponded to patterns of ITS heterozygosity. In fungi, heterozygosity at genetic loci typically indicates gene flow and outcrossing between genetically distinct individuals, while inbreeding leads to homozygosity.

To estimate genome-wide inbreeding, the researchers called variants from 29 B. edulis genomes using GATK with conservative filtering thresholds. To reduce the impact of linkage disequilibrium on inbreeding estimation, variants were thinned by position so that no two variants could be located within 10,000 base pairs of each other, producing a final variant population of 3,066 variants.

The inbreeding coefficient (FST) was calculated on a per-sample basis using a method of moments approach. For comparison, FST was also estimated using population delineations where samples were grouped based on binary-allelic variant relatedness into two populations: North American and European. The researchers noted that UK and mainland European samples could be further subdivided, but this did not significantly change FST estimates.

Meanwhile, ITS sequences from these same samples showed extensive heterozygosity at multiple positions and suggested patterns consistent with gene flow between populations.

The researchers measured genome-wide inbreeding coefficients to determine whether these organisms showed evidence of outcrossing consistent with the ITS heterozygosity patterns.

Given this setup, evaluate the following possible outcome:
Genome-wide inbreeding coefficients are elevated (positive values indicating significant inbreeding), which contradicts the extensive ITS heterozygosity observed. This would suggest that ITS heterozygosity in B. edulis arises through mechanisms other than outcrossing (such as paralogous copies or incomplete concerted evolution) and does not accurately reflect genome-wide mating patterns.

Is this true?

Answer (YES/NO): YES